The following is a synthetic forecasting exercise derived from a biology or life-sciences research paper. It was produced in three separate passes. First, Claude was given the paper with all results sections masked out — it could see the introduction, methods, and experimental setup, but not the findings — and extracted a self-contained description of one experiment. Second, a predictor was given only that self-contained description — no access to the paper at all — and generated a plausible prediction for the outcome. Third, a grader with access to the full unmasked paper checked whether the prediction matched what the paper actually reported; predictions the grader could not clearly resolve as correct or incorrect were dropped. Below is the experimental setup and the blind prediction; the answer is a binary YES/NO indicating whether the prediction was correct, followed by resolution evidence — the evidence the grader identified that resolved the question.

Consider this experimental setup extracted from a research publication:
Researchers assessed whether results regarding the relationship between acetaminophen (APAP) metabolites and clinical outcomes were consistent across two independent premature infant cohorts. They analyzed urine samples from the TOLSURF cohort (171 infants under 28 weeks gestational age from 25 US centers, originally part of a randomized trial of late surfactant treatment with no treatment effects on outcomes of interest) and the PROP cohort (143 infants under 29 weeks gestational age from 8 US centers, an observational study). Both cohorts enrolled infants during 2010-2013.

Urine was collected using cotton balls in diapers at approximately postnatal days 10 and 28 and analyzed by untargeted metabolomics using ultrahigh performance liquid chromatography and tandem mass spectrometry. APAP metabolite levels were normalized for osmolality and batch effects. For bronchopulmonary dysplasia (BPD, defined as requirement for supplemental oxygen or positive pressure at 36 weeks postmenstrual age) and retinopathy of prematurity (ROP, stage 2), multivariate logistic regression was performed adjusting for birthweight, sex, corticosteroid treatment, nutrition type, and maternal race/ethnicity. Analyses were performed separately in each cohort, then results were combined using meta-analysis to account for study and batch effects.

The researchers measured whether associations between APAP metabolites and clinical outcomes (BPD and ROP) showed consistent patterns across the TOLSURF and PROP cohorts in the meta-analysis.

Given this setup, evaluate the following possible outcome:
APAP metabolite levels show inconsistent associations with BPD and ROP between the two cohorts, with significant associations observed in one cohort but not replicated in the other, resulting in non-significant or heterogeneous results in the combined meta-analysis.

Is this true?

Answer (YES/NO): NO